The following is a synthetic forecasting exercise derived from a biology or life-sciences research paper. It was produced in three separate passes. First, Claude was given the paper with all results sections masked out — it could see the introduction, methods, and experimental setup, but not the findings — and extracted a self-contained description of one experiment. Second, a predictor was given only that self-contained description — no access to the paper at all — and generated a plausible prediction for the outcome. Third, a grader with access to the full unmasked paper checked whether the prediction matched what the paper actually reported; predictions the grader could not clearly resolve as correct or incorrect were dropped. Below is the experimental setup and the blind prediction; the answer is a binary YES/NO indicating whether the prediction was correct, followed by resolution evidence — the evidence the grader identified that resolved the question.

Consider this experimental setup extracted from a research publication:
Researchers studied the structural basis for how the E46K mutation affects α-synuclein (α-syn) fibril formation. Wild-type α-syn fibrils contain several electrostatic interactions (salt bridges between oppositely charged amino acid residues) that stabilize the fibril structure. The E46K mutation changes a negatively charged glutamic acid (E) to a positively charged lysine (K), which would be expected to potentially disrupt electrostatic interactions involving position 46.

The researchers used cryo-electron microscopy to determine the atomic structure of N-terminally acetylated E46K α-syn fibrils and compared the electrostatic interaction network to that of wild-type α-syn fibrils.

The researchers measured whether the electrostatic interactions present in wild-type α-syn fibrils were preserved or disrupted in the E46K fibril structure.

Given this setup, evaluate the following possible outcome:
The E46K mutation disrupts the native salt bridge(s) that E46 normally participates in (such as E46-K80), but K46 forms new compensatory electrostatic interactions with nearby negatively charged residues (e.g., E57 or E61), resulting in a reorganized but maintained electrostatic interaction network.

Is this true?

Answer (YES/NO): NO